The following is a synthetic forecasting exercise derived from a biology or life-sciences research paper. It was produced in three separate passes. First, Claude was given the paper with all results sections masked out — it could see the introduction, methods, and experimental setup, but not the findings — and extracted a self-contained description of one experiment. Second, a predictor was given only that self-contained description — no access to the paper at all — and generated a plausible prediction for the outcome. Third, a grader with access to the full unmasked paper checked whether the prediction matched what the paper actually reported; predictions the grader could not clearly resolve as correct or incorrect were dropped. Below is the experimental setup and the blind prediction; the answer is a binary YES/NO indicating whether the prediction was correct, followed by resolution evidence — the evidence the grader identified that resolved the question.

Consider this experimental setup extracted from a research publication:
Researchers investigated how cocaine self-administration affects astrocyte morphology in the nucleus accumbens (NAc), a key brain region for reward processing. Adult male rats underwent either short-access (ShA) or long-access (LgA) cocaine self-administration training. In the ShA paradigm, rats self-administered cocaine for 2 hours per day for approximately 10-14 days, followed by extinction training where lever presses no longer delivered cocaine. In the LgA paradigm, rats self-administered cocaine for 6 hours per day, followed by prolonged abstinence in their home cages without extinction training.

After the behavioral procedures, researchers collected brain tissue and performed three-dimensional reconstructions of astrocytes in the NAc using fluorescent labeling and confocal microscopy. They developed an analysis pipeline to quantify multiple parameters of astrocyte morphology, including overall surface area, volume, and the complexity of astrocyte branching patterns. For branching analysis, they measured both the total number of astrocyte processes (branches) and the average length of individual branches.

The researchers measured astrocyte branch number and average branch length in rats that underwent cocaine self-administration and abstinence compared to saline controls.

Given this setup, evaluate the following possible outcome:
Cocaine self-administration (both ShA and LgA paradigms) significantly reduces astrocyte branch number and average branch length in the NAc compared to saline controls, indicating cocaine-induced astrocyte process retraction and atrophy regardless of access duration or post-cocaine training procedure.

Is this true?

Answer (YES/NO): NO